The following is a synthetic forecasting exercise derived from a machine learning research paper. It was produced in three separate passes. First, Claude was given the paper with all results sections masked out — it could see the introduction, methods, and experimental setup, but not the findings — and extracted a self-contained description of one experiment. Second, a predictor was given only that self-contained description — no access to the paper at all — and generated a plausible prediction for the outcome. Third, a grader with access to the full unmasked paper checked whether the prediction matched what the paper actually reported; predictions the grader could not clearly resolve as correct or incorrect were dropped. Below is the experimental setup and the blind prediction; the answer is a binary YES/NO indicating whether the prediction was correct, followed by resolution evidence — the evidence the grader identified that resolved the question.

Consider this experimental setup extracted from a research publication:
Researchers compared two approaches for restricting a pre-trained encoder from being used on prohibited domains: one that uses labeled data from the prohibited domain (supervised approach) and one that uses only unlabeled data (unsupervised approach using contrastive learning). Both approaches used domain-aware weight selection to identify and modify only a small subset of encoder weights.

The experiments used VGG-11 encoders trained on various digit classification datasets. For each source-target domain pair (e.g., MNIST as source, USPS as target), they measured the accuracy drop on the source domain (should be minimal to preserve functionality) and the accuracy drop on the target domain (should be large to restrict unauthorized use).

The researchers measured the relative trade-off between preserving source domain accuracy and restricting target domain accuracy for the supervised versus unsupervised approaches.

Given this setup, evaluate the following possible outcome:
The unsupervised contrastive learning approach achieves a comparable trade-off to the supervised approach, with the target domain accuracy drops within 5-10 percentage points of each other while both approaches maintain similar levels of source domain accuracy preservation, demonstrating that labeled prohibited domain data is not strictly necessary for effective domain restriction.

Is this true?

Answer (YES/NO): NO